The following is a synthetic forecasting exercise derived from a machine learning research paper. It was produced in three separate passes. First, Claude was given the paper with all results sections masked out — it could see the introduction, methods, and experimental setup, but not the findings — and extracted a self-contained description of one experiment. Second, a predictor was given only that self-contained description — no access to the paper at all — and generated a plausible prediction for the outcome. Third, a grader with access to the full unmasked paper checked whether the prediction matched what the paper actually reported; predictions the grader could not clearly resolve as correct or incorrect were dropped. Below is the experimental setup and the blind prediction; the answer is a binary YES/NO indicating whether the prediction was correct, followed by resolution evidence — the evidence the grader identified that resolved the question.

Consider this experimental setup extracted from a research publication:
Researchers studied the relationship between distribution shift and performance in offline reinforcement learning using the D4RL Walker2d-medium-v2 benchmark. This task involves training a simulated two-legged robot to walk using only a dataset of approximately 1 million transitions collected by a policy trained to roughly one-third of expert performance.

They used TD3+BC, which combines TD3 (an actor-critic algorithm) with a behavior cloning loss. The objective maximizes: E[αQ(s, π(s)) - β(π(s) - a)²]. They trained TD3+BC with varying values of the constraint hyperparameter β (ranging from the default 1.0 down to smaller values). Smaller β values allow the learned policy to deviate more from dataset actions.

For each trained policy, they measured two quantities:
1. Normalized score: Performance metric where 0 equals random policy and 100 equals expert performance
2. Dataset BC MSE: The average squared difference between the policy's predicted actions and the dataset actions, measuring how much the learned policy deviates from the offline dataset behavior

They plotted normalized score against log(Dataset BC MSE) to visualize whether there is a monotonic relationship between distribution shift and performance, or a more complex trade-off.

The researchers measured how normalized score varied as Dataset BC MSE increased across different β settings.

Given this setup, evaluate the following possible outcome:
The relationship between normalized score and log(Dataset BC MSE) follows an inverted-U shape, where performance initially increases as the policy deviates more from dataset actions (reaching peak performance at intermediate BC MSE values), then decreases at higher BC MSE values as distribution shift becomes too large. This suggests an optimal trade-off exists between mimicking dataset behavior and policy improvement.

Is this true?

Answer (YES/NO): YES